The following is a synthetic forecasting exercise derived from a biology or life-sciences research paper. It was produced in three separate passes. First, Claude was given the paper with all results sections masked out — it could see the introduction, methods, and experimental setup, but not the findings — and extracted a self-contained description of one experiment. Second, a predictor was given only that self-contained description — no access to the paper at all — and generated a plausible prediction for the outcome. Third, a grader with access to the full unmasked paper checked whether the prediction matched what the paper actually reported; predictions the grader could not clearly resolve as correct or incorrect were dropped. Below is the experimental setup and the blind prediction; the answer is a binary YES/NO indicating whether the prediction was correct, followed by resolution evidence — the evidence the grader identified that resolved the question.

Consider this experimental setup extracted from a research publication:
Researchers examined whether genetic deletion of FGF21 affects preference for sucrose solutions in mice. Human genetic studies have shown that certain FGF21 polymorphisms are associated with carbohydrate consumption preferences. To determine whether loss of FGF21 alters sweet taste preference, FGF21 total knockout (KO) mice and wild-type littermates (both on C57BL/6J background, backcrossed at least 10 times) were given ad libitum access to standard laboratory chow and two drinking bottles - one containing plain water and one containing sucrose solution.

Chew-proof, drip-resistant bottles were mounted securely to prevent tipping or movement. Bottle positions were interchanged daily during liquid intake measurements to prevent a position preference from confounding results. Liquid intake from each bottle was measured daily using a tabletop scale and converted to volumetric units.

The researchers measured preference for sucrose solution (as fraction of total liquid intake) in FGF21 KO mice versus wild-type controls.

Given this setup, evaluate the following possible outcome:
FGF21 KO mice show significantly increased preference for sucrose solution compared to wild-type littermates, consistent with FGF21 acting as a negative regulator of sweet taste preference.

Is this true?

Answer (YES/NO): NO